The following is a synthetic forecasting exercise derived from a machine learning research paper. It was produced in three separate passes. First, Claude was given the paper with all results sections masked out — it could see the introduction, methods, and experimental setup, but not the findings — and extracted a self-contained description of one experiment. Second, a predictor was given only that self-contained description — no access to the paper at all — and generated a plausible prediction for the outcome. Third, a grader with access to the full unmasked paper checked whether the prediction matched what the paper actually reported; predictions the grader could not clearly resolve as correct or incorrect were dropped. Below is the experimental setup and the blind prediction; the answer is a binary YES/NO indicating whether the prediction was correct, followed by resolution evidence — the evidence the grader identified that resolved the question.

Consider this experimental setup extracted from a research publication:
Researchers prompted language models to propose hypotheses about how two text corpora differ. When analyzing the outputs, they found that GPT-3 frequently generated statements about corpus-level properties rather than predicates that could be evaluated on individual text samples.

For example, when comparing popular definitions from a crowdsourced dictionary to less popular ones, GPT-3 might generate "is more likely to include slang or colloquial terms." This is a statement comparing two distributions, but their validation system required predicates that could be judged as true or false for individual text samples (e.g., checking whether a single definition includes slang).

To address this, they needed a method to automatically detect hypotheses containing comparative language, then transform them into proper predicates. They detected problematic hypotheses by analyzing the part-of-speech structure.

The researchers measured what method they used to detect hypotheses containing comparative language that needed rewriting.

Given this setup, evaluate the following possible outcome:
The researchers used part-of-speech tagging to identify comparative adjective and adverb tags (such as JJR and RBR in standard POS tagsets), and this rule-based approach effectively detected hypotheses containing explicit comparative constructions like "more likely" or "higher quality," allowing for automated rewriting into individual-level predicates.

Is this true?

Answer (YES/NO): YES